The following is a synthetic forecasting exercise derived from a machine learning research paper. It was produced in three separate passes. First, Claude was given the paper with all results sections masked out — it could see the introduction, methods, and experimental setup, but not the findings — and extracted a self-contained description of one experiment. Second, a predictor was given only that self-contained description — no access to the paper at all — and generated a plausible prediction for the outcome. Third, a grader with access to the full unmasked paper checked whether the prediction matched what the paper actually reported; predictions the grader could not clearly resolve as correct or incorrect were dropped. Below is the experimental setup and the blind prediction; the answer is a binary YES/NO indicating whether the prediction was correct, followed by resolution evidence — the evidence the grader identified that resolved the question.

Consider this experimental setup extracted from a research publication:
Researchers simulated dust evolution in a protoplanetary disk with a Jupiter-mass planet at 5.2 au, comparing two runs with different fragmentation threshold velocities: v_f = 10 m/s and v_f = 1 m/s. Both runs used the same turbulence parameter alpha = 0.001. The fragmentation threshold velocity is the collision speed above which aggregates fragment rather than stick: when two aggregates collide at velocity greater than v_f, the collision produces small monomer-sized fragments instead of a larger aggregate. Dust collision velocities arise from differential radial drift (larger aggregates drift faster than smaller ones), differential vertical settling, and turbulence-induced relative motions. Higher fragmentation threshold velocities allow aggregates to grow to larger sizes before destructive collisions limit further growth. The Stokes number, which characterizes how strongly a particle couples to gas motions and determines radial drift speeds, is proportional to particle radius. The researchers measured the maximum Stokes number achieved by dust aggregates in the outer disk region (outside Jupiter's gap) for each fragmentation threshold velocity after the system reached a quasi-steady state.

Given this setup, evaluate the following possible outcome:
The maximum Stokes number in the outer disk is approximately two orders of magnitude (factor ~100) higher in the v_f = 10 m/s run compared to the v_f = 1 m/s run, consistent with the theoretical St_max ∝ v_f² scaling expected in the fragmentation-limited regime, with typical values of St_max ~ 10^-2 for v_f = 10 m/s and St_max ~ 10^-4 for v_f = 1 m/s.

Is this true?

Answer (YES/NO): NO